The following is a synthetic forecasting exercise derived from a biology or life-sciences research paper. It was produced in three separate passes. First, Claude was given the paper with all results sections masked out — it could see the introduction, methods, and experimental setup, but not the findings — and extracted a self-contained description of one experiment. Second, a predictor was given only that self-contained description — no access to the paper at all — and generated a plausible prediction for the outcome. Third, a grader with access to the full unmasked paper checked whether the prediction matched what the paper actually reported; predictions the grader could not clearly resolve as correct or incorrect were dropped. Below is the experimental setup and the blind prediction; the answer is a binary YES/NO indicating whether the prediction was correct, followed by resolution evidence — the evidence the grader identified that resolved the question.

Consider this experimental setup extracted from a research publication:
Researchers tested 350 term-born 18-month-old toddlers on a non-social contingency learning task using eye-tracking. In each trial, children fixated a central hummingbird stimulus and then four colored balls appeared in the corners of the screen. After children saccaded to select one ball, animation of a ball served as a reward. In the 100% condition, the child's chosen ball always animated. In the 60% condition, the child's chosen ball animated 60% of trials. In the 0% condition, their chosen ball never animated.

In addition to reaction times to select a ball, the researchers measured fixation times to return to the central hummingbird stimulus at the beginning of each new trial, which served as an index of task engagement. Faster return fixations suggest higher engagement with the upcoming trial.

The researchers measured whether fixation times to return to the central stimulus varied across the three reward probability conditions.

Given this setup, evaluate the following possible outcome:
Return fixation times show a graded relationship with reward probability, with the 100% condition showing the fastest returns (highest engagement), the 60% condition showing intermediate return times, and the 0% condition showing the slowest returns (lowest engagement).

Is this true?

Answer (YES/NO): NO